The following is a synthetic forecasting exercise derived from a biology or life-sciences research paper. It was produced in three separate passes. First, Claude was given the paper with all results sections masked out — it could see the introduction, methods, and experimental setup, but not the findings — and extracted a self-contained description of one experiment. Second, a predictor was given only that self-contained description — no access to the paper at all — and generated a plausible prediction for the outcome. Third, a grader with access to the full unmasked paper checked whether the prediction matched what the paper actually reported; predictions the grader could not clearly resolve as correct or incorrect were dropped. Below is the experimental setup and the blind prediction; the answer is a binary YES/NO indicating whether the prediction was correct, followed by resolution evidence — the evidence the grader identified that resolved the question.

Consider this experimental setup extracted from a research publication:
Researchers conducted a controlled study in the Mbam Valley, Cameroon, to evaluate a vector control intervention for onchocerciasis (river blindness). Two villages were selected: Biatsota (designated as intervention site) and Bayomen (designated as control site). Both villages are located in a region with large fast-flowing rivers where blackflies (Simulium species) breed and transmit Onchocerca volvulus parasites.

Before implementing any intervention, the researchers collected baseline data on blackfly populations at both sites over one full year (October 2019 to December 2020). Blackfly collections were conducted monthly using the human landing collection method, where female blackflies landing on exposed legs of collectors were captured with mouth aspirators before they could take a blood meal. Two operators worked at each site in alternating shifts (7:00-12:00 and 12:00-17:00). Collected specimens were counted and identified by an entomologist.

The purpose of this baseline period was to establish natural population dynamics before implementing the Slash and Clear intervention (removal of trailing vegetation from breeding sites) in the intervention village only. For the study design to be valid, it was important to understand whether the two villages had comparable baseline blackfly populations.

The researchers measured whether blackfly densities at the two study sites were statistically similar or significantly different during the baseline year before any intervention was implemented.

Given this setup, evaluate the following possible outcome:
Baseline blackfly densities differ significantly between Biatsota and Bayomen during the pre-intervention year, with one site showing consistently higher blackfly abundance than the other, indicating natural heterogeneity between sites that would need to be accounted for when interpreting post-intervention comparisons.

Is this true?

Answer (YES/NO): NO